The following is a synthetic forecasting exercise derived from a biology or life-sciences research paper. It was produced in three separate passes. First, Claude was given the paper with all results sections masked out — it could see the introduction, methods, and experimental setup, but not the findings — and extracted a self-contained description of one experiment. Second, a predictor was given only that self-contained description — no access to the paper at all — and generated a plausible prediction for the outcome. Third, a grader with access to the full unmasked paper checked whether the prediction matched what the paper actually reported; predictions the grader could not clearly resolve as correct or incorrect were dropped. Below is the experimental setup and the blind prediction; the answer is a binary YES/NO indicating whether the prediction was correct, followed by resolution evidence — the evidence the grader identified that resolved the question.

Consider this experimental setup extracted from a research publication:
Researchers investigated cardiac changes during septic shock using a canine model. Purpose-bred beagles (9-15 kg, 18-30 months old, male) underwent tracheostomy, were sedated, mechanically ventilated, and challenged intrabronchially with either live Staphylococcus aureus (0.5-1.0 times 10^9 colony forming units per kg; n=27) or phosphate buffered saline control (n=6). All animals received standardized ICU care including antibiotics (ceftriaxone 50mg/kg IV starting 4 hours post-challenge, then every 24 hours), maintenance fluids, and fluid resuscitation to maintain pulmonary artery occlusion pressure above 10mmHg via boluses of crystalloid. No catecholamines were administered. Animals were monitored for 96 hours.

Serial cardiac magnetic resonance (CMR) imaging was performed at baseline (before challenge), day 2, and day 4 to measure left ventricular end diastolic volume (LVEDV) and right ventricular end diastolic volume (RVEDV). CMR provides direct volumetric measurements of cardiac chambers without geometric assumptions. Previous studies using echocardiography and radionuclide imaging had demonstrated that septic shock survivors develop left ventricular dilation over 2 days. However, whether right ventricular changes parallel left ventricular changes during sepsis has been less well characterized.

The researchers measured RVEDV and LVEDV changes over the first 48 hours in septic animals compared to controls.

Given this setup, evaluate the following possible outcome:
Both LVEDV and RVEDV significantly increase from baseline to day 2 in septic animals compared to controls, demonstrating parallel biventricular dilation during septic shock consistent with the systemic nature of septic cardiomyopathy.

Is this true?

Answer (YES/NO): YES